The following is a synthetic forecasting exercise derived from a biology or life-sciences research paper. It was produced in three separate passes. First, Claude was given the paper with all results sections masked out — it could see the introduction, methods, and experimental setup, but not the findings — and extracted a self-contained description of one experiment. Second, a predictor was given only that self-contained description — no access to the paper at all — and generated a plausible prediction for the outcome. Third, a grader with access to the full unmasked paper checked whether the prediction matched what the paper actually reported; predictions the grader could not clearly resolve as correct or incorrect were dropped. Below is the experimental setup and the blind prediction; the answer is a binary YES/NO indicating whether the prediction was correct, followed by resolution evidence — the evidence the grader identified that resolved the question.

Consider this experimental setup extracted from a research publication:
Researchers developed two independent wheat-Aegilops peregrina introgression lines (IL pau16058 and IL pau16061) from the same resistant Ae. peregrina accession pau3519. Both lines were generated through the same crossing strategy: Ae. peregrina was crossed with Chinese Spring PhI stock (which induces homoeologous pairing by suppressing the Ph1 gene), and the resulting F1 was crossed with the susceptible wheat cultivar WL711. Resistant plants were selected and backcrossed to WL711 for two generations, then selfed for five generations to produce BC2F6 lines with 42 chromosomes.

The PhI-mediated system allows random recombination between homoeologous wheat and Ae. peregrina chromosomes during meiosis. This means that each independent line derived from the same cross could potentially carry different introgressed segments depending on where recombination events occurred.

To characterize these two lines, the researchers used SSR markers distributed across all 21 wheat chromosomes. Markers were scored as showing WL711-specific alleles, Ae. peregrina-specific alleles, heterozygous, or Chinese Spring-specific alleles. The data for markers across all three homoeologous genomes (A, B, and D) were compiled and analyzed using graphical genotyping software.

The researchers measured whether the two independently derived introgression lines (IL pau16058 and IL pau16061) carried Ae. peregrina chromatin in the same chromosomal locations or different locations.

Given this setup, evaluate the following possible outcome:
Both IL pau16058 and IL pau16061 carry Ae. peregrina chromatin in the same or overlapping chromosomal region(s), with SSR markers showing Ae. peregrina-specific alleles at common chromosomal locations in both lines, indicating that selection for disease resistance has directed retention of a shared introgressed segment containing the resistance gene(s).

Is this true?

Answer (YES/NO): NO